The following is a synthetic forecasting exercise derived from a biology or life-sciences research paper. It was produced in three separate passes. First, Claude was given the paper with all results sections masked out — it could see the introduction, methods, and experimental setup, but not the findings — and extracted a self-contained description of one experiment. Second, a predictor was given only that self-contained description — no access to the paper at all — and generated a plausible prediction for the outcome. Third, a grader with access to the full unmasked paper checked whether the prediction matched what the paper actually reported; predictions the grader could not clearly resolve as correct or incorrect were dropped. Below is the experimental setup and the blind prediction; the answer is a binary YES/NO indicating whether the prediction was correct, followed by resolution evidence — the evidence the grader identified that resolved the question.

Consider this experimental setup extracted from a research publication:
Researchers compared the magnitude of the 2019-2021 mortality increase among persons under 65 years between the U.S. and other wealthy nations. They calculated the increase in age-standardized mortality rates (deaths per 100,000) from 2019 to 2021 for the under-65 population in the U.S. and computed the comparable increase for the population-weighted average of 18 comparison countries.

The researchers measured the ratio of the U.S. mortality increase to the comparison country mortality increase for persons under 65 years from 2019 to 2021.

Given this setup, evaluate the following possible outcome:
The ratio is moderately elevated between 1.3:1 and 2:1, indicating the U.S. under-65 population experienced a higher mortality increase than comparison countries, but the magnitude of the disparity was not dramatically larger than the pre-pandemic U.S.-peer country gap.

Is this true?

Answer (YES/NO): NO